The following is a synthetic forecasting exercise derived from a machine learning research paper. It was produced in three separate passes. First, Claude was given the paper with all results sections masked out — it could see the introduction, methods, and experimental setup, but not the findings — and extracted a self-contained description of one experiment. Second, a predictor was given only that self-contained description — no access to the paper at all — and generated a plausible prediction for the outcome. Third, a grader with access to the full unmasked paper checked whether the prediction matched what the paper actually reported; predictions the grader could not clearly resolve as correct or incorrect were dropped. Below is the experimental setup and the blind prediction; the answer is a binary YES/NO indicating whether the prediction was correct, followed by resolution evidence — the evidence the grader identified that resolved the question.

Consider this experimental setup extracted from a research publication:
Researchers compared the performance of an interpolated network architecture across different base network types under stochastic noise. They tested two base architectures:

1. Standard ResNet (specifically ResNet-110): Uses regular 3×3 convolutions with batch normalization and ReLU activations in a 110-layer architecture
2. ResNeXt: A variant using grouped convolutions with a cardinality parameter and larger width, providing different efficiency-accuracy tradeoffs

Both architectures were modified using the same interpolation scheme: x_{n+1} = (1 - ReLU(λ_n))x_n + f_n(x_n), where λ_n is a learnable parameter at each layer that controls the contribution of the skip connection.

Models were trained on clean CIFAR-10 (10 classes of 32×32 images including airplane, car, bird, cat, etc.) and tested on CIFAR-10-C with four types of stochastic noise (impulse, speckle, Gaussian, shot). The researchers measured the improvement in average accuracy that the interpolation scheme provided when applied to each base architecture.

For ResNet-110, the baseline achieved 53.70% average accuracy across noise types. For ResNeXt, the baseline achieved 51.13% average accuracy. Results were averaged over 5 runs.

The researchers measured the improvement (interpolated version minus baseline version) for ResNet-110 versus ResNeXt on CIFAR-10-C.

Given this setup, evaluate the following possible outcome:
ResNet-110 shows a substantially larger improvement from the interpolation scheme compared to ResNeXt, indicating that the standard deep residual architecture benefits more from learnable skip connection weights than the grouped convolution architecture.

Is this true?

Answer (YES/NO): YES